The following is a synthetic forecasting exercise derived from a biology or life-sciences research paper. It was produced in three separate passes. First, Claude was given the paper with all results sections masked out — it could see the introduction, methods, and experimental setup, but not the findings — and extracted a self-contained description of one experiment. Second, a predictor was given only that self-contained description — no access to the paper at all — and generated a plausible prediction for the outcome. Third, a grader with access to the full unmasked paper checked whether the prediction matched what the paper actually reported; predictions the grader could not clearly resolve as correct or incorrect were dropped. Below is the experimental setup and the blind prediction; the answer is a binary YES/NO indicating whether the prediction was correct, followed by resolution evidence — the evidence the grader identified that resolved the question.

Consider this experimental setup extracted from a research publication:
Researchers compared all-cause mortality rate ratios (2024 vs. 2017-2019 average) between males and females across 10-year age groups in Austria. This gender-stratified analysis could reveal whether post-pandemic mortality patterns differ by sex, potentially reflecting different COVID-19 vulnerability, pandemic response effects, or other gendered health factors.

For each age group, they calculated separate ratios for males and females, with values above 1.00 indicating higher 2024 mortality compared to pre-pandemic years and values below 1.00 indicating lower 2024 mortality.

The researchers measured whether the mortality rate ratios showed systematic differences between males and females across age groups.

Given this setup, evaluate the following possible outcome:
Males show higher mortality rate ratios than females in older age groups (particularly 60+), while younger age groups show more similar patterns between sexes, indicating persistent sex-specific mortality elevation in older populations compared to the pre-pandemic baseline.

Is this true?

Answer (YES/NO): NO